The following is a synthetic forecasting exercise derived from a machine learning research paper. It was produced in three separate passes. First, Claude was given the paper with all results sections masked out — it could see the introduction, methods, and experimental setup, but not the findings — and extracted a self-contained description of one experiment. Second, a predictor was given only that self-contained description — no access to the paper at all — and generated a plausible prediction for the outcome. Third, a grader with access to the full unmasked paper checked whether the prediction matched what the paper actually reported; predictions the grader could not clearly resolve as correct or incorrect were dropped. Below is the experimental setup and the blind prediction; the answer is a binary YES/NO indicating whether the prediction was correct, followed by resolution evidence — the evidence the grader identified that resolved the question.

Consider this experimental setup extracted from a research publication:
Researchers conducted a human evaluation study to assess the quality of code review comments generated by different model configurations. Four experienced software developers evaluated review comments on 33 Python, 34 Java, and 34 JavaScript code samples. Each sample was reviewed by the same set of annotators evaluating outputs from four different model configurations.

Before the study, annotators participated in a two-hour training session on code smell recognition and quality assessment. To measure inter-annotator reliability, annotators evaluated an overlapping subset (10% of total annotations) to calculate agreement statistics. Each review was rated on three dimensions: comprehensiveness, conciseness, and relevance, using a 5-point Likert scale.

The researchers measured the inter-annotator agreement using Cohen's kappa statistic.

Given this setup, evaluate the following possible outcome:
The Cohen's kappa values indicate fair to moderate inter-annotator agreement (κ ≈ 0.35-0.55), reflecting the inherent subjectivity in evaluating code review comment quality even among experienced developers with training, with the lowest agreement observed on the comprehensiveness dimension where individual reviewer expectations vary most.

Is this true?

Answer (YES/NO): NO